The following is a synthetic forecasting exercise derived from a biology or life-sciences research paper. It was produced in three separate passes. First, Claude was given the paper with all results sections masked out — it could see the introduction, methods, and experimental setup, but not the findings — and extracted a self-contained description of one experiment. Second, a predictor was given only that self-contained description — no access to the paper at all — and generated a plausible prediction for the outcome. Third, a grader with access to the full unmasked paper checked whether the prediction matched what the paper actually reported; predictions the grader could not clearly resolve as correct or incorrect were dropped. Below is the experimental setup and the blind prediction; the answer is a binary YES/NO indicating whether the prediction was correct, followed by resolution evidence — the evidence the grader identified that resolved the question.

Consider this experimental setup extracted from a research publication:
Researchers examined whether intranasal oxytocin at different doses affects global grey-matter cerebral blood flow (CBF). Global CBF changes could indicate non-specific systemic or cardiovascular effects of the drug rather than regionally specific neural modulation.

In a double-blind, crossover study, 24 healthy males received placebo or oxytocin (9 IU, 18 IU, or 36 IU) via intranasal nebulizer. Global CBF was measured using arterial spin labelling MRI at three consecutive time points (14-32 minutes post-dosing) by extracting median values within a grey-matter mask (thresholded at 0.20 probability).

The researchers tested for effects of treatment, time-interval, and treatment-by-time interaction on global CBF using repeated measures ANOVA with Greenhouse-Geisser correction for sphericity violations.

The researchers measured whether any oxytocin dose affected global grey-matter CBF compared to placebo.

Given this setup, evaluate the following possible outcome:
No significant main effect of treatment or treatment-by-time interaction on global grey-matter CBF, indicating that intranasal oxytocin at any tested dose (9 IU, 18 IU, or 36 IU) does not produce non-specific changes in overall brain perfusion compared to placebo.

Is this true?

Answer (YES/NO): NO